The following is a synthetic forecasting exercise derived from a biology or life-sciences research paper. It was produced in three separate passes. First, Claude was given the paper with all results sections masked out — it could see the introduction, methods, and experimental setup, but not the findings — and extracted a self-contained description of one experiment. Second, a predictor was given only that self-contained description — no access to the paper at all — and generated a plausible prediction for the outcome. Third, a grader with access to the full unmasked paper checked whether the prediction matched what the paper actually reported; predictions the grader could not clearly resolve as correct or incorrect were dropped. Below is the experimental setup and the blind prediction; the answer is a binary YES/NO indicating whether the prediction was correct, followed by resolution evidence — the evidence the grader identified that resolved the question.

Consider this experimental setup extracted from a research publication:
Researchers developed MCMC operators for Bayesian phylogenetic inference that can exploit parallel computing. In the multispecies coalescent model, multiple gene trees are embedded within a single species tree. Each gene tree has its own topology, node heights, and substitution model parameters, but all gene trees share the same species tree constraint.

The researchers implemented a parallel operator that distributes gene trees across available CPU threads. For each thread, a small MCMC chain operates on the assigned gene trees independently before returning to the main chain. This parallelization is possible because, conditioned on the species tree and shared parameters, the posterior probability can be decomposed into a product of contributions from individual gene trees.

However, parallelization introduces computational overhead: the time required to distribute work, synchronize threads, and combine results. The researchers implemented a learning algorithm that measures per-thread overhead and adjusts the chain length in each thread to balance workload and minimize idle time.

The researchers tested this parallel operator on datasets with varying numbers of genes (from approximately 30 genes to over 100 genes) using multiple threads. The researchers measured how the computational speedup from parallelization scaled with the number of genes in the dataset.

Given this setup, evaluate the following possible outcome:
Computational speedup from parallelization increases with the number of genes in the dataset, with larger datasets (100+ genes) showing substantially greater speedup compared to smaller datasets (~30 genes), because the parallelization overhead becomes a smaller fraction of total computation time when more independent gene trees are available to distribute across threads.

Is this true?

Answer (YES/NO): NO